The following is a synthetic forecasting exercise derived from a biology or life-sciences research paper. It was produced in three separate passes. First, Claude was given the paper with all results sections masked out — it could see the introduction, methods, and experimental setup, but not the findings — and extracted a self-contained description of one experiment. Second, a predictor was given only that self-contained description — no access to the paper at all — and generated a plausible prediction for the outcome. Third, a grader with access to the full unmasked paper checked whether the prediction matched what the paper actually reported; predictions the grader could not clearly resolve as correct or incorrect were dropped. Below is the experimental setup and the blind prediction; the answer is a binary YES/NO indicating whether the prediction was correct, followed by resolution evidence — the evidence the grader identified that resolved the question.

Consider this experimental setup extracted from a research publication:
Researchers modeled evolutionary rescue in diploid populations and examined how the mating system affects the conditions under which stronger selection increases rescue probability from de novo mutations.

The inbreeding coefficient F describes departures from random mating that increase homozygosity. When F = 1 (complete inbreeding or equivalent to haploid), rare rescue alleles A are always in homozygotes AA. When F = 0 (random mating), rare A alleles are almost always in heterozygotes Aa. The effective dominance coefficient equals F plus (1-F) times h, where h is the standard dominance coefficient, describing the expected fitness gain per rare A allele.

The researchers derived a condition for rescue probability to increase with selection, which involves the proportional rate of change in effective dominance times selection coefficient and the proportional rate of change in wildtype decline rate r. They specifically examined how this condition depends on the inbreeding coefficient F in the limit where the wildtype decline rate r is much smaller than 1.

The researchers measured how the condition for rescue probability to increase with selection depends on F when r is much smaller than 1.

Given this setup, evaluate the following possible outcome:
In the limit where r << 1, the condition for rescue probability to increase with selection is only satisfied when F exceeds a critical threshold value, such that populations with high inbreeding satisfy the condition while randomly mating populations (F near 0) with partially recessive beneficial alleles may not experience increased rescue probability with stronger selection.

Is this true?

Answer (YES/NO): NO